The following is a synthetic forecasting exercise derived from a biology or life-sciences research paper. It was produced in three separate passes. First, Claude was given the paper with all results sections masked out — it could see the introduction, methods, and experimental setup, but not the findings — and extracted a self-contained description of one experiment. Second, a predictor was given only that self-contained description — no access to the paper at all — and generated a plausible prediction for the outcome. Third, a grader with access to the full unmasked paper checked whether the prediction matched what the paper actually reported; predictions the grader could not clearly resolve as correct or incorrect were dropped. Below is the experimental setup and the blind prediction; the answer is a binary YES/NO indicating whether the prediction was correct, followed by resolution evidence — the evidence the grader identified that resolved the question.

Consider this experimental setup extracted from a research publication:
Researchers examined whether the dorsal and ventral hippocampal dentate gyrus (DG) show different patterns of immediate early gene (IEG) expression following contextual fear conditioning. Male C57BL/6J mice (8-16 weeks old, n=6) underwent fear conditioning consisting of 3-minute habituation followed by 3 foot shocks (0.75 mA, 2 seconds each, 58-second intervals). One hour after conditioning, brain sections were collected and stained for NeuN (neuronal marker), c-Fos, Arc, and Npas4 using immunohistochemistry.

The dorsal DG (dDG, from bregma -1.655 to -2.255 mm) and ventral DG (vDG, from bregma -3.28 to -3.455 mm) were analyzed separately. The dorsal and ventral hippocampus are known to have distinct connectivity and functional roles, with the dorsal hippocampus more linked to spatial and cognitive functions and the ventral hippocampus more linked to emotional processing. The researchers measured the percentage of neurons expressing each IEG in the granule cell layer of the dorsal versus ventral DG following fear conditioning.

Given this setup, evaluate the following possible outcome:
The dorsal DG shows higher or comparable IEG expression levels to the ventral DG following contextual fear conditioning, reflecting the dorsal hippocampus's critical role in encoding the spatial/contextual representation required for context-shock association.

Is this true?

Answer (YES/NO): YES